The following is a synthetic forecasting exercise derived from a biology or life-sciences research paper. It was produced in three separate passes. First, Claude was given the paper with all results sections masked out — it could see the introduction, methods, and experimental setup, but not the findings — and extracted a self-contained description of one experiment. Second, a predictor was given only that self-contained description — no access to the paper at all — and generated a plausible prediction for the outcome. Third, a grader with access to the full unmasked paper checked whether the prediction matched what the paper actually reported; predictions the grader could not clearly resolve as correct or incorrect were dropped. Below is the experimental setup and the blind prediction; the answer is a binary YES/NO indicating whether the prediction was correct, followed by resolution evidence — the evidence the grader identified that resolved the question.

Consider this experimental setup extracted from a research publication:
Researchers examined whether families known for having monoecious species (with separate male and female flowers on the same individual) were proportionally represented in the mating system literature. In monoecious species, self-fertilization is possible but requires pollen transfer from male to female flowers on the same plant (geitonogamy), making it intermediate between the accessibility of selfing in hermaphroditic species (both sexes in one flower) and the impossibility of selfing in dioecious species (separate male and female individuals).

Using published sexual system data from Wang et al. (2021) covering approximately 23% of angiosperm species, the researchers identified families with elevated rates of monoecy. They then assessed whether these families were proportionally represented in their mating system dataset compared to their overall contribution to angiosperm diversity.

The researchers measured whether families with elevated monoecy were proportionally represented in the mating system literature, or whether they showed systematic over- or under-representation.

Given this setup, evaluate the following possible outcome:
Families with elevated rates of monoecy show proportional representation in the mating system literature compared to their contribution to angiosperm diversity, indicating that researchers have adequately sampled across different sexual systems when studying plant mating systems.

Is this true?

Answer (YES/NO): NO